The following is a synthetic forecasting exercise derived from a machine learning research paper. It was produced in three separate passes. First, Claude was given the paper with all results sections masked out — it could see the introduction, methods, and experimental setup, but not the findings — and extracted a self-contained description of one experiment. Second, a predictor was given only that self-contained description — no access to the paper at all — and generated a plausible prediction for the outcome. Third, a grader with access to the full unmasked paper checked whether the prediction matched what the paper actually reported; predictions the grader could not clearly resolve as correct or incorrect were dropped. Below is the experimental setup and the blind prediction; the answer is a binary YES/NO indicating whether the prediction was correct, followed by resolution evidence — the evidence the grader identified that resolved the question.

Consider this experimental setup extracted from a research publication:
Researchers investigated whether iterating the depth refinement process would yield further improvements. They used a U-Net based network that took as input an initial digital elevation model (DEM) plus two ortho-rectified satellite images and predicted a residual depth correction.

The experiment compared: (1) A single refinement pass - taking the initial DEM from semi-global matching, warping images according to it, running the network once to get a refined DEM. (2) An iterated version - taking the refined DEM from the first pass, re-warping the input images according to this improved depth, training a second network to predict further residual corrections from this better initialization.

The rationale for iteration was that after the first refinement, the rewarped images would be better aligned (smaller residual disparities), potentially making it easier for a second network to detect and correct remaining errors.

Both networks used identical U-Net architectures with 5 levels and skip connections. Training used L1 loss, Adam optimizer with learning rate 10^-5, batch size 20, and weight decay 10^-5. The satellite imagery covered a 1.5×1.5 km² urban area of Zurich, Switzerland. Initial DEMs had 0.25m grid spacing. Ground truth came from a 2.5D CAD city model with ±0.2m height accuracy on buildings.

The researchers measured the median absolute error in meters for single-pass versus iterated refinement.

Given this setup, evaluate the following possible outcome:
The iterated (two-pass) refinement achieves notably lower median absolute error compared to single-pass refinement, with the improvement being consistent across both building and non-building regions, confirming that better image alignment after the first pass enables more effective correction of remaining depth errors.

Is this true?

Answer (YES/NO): NO